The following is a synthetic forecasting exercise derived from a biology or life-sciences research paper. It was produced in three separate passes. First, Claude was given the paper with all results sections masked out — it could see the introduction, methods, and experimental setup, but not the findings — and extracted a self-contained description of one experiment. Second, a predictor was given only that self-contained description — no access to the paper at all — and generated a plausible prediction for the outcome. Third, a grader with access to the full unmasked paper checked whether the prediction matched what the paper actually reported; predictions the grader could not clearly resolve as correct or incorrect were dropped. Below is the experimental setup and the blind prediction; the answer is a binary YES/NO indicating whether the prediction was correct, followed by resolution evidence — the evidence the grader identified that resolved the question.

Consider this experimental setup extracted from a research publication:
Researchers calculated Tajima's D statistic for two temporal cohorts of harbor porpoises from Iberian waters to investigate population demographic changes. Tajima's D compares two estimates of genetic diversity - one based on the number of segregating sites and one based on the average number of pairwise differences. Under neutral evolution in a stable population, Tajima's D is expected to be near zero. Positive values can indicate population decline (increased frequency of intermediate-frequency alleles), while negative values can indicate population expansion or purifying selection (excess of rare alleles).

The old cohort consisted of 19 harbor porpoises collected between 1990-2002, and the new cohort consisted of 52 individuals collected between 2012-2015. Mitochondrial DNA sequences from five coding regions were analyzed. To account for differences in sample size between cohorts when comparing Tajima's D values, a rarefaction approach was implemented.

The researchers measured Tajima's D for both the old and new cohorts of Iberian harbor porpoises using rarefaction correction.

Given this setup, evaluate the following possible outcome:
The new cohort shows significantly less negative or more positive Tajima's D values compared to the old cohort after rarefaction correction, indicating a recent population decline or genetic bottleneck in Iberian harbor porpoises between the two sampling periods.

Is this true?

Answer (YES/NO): YES